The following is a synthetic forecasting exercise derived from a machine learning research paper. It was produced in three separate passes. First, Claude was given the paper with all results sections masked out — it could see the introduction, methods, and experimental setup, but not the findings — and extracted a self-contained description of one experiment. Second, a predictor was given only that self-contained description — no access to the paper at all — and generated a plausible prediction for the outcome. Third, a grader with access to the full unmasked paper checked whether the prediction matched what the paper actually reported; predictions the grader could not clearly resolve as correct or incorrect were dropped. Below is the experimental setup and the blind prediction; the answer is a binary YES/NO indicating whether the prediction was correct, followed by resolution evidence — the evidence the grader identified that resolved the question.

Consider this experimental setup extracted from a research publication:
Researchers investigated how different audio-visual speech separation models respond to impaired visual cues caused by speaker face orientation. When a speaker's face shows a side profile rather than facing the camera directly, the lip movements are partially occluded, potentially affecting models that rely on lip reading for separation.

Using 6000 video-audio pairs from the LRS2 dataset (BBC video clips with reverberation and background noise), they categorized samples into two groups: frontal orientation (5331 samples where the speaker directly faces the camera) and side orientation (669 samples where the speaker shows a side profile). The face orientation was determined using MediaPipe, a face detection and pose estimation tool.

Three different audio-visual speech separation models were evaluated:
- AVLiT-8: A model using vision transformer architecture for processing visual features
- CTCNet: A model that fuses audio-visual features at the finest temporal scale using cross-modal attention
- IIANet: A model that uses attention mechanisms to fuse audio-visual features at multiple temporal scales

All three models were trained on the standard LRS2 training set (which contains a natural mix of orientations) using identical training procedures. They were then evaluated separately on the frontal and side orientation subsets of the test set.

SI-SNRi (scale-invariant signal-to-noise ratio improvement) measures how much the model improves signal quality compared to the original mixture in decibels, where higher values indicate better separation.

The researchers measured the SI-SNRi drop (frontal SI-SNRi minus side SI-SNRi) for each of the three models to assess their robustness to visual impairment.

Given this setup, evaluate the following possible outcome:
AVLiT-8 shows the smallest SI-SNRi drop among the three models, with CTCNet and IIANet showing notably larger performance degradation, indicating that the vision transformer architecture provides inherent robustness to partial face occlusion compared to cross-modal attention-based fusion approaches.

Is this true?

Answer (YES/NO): NO